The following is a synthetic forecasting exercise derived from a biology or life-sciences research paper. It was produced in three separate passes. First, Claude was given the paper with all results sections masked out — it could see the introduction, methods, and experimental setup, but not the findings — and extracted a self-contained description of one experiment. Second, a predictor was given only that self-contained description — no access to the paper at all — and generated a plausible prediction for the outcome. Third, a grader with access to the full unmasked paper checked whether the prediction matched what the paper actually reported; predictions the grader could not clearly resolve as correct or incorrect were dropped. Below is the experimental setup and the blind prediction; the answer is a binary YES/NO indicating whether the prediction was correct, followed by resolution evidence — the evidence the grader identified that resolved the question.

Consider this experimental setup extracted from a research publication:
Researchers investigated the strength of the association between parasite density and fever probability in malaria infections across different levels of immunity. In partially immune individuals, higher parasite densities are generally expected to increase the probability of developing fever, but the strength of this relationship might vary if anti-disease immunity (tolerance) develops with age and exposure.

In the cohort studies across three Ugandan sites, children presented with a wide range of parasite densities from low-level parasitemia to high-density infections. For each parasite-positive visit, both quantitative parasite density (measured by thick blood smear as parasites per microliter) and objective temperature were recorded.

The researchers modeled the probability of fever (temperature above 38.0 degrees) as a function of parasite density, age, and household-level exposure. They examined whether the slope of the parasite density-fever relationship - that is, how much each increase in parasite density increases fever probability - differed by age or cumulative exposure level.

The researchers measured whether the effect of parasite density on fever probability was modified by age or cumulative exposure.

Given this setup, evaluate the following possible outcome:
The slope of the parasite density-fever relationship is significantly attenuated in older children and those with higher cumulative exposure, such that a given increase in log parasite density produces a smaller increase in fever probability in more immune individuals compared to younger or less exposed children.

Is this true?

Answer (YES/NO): NO